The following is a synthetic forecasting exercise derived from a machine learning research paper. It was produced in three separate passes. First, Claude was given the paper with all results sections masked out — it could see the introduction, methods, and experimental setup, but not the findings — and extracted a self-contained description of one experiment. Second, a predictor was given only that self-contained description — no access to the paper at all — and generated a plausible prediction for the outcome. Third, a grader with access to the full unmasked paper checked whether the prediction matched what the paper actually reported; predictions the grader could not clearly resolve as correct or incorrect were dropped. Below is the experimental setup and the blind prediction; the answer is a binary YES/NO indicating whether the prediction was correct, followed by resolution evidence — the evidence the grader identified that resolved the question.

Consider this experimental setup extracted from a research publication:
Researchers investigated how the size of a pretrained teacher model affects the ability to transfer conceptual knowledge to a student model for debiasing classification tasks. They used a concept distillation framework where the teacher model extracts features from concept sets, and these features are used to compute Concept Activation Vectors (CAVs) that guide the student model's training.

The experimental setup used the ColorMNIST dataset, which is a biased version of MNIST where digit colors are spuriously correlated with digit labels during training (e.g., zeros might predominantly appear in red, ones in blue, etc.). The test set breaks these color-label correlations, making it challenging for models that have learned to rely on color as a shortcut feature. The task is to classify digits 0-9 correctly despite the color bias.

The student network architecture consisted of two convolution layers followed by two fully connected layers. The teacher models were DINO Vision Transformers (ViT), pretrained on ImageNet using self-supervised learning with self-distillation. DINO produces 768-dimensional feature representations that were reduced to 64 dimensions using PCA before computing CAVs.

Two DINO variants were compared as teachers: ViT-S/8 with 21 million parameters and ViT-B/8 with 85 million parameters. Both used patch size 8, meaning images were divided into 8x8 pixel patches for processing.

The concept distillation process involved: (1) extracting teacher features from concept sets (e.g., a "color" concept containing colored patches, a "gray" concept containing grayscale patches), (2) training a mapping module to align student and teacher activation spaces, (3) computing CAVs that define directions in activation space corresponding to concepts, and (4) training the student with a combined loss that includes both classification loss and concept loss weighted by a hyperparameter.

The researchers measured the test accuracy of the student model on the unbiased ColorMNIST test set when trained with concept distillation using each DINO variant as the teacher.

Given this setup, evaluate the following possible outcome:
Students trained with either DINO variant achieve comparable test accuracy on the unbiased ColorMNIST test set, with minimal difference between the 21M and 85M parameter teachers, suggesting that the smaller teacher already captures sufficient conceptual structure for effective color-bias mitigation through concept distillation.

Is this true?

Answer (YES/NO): NO